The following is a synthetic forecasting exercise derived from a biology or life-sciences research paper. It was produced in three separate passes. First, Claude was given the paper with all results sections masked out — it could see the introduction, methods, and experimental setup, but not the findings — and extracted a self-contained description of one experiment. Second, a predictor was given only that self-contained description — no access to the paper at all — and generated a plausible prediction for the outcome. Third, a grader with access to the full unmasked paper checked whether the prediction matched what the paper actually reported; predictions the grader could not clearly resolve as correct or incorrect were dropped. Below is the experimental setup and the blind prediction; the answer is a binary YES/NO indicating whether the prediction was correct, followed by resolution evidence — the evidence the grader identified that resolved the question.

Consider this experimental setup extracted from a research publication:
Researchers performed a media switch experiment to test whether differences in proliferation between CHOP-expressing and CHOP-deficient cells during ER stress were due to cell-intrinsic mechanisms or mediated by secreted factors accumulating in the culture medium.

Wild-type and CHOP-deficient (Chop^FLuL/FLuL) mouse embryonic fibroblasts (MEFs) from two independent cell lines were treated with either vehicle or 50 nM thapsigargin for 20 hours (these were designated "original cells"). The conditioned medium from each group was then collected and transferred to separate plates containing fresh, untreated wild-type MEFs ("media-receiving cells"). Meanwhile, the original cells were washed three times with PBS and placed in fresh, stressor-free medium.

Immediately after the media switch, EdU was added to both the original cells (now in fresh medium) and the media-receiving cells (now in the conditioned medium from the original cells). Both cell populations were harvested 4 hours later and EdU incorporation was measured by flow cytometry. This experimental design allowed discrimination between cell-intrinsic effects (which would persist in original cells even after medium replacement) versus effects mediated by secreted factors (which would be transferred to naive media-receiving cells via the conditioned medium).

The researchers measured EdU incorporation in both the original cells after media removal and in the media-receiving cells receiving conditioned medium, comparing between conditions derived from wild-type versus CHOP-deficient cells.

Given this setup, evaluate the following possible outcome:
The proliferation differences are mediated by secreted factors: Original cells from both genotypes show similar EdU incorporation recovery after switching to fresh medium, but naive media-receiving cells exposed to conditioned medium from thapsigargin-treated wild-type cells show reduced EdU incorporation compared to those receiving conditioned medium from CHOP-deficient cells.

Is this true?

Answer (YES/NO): NO